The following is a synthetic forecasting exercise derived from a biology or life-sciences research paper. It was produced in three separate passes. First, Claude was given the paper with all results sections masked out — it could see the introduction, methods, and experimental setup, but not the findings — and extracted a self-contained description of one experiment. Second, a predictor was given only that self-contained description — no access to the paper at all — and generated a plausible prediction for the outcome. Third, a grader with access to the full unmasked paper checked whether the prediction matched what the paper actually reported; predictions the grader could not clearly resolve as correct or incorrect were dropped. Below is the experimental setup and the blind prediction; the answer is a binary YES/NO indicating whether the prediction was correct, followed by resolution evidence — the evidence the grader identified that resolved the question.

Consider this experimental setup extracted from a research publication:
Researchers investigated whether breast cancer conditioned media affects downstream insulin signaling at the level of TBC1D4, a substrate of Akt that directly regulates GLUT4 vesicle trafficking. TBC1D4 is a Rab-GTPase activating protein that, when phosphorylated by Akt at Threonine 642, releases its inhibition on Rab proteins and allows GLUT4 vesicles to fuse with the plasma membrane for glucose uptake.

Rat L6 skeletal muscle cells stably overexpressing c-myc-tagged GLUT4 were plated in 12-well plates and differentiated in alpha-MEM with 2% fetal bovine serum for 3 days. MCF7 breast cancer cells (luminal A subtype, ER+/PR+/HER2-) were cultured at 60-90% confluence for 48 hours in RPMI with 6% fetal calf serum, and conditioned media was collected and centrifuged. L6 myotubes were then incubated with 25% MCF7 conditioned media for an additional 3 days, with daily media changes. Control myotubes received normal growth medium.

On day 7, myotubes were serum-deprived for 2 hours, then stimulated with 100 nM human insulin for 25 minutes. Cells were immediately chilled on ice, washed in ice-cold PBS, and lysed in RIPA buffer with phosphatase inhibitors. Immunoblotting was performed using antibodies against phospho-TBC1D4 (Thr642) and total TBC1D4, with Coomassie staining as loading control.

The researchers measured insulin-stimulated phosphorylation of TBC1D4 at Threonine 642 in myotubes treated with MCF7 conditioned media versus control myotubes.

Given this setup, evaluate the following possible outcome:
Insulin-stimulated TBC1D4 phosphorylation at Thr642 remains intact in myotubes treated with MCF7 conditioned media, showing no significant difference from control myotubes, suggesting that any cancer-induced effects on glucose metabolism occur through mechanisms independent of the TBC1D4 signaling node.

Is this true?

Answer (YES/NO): NO